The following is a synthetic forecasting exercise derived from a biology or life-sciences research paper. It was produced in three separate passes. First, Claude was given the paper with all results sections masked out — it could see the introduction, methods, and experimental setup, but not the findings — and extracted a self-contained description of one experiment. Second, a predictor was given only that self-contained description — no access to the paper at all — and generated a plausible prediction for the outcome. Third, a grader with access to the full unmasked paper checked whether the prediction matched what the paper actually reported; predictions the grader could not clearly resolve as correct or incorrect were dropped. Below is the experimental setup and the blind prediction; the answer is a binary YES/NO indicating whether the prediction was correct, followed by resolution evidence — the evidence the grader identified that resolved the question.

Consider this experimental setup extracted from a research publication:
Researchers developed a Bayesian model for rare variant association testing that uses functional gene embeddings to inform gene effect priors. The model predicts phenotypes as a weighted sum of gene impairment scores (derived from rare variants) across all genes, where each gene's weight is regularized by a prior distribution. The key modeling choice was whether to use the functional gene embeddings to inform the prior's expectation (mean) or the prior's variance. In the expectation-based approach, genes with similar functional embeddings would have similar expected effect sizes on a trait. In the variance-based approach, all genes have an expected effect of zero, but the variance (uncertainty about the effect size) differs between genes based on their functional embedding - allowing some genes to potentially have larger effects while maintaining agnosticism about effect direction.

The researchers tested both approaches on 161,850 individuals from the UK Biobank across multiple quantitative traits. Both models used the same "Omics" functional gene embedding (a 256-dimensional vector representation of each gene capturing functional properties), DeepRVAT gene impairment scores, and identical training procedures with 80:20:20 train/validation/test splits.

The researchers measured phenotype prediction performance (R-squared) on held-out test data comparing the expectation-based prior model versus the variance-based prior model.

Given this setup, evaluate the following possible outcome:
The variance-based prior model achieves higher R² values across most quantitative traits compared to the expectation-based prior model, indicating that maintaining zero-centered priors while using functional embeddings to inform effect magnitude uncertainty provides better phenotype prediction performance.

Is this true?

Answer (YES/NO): YES